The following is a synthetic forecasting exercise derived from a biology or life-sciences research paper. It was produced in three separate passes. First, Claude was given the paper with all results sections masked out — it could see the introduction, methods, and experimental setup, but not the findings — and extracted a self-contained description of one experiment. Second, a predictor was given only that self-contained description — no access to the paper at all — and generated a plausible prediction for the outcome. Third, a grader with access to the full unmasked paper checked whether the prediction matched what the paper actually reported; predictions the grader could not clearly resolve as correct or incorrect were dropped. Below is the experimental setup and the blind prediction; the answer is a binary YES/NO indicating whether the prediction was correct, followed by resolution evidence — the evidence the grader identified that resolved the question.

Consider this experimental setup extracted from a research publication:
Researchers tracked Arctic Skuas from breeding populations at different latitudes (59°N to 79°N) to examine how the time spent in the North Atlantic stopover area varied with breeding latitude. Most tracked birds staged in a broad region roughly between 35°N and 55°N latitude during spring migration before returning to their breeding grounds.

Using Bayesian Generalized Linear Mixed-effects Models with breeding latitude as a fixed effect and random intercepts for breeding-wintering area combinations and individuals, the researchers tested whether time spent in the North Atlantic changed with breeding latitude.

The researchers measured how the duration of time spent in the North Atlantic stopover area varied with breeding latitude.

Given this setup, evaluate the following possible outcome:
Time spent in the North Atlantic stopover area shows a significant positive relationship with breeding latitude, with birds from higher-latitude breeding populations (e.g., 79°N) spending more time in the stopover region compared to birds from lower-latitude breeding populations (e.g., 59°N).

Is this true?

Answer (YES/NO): NO